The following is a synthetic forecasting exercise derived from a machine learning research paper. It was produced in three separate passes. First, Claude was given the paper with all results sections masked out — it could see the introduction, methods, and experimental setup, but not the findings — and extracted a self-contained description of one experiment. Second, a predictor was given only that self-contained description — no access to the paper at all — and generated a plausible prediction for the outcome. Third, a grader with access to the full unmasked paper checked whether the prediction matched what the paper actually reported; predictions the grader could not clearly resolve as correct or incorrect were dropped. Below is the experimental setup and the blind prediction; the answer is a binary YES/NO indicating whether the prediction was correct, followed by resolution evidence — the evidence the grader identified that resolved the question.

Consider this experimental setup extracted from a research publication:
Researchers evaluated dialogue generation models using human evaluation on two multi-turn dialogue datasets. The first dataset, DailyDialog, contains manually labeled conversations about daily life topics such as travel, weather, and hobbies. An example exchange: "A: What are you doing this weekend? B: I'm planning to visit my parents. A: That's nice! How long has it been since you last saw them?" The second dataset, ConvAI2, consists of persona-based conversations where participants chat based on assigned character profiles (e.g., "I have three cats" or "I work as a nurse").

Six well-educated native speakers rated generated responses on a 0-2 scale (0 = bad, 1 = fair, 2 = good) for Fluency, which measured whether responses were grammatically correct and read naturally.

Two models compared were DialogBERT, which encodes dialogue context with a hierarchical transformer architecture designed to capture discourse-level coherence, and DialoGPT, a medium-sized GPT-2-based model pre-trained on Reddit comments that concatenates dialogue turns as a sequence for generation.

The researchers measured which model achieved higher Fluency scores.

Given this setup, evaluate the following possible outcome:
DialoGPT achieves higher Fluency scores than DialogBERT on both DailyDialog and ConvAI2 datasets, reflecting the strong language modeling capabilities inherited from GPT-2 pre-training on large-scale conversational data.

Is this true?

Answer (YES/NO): YES